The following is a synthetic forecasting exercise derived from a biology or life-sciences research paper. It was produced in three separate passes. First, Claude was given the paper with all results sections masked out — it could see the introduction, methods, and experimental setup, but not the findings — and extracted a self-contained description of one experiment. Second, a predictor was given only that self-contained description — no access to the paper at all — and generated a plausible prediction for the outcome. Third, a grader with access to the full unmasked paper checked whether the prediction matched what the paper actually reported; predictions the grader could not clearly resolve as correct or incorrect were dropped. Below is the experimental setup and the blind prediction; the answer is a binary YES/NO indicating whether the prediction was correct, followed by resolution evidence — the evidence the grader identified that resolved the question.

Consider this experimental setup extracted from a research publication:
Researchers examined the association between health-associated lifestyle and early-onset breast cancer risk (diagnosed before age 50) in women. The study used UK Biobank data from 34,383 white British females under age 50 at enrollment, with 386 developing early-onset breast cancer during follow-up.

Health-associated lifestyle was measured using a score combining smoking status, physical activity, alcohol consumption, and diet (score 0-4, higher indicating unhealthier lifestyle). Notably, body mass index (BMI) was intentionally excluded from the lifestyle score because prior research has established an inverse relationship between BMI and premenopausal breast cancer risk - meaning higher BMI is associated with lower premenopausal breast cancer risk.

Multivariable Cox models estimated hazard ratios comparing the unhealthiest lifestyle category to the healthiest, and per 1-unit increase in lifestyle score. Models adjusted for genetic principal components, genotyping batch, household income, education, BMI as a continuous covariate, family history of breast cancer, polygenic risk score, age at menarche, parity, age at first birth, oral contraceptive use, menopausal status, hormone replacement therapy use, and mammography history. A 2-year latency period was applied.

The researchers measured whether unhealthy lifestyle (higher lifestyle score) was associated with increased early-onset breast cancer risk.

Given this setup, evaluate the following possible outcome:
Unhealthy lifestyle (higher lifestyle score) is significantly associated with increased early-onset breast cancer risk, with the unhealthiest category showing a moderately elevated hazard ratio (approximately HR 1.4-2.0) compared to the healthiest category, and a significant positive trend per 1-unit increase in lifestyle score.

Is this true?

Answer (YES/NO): NO